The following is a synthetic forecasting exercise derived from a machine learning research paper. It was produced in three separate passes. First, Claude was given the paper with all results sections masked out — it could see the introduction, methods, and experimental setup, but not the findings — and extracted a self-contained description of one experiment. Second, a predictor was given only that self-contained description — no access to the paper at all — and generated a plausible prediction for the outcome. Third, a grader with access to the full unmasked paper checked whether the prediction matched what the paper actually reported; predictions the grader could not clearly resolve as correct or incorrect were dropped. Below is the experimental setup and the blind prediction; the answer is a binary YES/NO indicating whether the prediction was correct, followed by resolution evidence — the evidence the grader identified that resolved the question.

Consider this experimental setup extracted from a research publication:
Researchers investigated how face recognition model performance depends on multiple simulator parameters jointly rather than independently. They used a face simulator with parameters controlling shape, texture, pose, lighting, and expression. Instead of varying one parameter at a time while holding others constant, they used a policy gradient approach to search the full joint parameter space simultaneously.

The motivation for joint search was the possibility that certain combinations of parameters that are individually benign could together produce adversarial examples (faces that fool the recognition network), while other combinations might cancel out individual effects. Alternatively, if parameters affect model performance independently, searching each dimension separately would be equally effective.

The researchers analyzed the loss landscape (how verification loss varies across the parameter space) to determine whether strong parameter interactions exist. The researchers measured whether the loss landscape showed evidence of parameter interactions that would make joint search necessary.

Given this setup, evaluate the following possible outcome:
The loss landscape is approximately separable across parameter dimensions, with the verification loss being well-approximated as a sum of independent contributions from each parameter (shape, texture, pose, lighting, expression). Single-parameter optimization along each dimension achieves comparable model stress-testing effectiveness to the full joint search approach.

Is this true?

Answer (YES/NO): NO